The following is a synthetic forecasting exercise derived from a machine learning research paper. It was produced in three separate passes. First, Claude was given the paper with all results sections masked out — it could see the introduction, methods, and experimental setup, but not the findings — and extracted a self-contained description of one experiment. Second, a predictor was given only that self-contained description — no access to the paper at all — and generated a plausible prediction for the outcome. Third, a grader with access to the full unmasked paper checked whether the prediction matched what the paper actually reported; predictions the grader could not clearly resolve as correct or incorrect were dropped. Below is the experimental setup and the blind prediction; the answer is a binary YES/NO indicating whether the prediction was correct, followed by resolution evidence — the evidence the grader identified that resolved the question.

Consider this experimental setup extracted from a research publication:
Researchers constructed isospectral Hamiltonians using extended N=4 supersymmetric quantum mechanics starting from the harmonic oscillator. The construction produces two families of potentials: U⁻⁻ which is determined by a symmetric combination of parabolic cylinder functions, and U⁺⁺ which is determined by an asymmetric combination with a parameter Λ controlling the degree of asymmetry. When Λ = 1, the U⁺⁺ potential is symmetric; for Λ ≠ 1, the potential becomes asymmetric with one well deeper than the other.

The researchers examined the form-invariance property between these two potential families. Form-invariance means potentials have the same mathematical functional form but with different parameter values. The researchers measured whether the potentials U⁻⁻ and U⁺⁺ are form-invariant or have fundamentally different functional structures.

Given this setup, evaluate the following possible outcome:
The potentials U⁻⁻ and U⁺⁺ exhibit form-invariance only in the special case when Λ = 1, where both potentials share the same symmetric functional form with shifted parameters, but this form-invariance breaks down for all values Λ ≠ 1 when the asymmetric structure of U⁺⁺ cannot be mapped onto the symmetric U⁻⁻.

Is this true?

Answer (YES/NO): NO